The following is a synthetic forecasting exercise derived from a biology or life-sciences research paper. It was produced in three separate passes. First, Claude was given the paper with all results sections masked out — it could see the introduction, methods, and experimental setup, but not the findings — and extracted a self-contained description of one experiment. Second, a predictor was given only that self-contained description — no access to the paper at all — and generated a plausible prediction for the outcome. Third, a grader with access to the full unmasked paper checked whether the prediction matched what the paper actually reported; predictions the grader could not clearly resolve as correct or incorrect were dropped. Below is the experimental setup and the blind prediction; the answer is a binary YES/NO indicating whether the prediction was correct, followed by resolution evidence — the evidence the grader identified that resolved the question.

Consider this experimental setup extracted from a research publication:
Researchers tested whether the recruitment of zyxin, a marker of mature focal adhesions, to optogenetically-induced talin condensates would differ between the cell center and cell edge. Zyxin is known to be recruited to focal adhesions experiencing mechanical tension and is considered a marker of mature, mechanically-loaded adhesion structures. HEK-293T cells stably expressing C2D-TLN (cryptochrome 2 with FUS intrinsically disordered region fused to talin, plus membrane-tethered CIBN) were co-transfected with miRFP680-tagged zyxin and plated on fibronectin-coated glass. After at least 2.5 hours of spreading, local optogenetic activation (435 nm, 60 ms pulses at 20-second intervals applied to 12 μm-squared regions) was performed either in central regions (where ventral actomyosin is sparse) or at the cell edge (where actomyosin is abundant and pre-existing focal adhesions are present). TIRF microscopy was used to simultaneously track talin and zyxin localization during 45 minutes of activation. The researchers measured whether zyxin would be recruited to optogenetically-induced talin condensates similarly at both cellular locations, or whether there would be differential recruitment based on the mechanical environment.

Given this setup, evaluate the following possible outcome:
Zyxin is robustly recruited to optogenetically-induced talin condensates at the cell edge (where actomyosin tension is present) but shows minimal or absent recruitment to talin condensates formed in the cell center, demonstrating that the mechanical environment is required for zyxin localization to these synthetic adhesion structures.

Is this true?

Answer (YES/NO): NO